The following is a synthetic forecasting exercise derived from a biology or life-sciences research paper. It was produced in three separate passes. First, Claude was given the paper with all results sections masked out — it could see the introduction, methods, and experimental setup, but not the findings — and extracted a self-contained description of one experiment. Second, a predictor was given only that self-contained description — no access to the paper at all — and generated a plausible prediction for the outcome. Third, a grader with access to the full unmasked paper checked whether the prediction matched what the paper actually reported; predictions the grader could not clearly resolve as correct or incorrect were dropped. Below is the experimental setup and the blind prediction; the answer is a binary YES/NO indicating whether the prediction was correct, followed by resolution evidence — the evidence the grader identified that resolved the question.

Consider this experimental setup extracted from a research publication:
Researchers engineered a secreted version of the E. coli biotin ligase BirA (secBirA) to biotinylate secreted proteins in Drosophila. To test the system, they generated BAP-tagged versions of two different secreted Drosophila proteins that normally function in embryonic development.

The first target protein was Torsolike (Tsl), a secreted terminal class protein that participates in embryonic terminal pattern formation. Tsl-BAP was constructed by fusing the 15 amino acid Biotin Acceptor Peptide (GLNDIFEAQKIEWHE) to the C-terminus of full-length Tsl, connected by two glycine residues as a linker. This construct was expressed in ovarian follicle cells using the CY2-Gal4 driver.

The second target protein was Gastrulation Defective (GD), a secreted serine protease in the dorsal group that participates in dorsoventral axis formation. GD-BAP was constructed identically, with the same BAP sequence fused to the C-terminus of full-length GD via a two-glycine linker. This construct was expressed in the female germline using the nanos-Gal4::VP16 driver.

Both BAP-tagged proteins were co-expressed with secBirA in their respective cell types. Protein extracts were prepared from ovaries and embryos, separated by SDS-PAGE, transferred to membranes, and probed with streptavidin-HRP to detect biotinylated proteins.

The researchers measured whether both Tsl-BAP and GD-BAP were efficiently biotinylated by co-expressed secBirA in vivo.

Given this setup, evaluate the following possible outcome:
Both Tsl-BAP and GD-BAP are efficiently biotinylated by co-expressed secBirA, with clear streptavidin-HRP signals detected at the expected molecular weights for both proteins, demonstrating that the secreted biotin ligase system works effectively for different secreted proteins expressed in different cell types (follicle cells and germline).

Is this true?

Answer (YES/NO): NO